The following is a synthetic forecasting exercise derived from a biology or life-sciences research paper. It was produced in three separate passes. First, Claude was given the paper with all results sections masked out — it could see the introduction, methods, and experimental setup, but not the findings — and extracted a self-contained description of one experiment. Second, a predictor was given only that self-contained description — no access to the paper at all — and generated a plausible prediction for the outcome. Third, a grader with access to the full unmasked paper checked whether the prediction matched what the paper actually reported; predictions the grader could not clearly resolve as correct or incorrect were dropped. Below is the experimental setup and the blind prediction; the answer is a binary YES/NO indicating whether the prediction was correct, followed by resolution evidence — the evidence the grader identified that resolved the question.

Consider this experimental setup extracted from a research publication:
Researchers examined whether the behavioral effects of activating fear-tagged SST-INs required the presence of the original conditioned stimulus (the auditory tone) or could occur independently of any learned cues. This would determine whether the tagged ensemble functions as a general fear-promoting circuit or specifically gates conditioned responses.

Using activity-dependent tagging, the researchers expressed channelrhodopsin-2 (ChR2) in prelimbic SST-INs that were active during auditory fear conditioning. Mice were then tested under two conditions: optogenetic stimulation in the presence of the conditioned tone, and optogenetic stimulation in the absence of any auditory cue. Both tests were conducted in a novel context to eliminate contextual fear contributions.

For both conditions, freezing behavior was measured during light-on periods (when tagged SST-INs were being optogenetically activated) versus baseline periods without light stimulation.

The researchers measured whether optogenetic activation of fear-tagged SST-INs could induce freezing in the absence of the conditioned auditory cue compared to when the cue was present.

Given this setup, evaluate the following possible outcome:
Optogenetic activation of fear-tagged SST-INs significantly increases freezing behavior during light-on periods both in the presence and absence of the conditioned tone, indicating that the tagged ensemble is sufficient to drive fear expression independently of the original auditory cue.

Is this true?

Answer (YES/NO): YES